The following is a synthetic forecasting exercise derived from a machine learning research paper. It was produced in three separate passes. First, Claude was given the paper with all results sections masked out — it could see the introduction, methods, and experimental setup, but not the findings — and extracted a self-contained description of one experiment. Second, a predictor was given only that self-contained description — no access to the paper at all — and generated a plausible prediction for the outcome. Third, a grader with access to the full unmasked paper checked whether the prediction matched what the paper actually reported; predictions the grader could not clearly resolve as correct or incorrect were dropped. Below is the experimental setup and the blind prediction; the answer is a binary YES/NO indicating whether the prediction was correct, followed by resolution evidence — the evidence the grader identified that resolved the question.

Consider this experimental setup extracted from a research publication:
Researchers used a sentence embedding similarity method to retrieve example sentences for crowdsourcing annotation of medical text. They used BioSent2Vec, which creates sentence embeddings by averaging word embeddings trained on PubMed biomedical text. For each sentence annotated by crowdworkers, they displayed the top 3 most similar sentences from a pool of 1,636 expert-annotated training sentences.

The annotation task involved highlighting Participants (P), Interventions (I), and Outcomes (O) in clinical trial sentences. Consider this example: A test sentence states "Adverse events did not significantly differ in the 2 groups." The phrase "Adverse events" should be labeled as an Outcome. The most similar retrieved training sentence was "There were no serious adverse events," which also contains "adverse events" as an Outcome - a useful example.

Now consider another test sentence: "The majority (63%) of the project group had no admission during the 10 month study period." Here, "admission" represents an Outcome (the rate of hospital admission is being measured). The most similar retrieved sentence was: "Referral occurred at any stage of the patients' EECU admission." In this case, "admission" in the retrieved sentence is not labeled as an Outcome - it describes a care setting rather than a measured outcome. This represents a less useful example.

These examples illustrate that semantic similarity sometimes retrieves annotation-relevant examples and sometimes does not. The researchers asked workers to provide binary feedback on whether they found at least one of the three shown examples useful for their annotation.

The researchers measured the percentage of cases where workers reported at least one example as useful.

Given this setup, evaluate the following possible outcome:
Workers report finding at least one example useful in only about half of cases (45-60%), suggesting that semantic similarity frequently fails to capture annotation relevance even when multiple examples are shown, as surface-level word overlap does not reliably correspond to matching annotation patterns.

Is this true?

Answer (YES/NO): NO